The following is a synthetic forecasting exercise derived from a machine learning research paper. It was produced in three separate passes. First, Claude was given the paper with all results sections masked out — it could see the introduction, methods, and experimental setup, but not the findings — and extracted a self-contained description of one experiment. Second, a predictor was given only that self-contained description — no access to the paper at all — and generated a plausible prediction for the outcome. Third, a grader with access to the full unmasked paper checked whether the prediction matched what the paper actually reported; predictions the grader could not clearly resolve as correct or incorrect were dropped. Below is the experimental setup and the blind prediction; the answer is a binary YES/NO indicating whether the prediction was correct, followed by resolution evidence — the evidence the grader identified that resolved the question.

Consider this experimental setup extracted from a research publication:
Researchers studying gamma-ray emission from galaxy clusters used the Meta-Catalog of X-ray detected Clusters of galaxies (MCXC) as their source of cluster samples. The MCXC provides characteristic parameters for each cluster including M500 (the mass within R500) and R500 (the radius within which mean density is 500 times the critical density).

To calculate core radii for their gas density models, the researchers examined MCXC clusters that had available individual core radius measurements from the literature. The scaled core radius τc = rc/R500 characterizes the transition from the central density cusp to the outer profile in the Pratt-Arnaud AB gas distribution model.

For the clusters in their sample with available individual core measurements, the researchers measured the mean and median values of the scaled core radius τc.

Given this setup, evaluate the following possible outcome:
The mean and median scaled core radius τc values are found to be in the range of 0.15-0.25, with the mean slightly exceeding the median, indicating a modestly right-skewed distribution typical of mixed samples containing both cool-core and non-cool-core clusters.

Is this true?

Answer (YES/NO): NO